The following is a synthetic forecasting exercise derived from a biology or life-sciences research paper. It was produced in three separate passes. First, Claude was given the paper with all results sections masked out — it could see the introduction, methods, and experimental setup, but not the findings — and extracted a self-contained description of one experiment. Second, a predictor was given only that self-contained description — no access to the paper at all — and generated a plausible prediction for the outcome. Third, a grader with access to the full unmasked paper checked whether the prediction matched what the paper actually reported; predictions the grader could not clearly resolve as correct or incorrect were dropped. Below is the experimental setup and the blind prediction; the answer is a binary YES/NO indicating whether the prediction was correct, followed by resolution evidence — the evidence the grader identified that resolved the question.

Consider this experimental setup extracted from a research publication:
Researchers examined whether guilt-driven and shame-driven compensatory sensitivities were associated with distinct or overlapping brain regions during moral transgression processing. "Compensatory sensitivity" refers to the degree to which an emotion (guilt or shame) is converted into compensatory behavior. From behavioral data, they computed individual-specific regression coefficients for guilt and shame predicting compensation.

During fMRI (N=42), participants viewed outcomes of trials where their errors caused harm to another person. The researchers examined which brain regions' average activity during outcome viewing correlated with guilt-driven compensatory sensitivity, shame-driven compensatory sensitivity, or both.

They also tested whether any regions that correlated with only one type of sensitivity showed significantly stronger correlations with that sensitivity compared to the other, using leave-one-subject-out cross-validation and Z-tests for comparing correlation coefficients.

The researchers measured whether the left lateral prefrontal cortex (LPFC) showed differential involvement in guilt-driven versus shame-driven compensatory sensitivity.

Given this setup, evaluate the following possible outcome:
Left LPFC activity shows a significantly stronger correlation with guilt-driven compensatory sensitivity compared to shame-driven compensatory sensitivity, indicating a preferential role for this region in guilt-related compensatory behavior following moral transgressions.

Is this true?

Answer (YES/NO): NO